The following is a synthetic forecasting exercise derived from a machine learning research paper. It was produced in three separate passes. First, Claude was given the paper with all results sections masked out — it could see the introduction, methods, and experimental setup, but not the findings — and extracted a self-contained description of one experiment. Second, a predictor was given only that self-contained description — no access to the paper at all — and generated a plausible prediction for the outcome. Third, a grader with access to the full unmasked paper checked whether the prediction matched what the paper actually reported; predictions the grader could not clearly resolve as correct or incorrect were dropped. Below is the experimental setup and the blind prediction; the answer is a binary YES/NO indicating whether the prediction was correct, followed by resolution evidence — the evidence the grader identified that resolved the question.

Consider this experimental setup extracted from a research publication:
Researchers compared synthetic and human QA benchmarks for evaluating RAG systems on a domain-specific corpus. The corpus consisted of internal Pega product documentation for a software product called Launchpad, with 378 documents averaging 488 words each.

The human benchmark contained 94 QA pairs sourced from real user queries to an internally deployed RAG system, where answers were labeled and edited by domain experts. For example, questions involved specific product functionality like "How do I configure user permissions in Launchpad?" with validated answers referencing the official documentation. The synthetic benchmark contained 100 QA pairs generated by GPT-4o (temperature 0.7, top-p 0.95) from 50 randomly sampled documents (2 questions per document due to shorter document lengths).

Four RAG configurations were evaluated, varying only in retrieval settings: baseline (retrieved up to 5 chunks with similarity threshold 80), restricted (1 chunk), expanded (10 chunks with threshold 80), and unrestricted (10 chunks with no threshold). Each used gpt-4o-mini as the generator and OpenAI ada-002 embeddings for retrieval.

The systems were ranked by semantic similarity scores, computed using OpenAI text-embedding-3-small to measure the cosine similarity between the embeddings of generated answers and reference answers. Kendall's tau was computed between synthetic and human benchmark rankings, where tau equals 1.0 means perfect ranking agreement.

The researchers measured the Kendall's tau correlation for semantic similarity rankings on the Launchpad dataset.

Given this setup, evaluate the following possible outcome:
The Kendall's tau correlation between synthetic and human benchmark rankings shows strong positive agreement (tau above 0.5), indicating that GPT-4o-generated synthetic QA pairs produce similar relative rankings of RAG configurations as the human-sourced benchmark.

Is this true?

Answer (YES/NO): YES